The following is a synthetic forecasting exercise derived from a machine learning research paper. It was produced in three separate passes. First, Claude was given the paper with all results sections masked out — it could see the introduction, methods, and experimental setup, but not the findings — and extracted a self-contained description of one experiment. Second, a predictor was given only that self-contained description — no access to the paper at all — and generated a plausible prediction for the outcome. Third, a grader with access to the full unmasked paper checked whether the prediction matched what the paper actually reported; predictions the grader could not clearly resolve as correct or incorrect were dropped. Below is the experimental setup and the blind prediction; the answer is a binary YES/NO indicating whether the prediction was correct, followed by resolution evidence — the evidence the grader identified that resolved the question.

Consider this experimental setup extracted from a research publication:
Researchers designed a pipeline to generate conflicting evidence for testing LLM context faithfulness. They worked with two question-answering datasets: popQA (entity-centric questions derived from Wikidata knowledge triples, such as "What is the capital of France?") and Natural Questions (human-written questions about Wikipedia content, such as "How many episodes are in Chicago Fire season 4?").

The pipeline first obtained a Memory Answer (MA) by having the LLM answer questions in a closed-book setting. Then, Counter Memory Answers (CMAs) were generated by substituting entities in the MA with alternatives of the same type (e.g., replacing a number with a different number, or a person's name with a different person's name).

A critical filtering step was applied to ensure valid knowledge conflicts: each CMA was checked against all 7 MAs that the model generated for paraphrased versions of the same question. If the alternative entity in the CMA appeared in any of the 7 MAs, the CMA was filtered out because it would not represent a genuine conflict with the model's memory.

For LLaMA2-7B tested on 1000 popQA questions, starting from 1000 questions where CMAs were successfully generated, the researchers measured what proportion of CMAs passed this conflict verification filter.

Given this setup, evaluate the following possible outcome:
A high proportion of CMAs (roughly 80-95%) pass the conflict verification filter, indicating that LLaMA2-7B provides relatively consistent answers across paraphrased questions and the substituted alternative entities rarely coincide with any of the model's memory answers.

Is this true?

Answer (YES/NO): YES